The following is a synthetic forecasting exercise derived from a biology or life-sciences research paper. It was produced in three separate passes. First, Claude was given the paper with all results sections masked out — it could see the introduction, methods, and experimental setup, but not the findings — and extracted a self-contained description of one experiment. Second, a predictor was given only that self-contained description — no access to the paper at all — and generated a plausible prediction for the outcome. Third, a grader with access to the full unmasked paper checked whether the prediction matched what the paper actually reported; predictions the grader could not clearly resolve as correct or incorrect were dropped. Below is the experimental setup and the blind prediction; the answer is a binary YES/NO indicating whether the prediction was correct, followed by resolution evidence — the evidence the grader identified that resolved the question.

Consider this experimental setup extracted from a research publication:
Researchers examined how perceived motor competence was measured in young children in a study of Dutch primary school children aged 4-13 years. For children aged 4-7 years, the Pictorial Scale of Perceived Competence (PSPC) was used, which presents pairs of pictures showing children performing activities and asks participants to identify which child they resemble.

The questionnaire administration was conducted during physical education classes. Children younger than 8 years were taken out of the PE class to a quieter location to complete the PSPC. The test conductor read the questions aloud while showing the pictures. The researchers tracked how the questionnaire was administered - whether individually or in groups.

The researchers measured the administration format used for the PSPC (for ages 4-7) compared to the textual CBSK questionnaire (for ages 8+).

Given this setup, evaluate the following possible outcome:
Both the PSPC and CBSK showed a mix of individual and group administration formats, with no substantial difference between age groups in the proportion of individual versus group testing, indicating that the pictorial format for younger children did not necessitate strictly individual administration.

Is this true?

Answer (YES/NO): NO